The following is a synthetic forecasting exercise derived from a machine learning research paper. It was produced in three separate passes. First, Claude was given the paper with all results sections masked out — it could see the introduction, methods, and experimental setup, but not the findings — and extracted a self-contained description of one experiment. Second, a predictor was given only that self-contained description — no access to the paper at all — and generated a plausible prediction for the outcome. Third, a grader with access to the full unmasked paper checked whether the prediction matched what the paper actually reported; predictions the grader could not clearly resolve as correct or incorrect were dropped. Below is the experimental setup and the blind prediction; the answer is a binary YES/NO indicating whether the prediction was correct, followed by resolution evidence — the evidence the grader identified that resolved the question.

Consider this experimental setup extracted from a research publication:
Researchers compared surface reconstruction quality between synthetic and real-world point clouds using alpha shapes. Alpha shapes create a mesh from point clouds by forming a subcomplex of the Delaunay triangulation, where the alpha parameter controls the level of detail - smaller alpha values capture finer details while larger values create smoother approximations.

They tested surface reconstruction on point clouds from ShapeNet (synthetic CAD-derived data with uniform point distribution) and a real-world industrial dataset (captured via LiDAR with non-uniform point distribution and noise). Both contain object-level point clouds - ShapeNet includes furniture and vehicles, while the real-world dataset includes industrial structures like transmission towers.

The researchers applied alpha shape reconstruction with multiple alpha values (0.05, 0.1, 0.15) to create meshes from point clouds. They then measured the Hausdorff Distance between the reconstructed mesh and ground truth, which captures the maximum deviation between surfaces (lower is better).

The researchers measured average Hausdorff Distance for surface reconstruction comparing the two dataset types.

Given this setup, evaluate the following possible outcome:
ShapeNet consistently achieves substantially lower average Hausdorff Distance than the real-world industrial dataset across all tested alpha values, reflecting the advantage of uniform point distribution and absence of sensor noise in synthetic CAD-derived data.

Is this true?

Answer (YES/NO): YES